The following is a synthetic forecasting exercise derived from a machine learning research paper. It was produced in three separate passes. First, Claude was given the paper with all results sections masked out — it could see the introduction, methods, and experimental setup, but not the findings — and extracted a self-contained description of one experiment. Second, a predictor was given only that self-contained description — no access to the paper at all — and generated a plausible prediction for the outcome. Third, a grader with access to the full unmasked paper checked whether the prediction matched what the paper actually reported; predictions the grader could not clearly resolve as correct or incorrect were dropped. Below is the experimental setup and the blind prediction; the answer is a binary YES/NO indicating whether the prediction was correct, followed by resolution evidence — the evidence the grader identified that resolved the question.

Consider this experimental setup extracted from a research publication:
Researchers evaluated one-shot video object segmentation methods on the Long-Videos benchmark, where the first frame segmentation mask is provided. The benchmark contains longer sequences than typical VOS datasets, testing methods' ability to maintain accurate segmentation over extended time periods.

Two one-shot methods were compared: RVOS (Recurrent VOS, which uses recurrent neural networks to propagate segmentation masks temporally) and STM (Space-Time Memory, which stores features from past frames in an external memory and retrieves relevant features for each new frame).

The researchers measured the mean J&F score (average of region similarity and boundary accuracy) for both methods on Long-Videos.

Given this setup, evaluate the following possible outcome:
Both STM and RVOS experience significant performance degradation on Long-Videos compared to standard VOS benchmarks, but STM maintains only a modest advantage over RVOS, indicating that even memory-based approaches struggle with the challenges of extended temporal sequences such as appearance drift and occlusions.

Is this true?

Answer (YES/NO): NO